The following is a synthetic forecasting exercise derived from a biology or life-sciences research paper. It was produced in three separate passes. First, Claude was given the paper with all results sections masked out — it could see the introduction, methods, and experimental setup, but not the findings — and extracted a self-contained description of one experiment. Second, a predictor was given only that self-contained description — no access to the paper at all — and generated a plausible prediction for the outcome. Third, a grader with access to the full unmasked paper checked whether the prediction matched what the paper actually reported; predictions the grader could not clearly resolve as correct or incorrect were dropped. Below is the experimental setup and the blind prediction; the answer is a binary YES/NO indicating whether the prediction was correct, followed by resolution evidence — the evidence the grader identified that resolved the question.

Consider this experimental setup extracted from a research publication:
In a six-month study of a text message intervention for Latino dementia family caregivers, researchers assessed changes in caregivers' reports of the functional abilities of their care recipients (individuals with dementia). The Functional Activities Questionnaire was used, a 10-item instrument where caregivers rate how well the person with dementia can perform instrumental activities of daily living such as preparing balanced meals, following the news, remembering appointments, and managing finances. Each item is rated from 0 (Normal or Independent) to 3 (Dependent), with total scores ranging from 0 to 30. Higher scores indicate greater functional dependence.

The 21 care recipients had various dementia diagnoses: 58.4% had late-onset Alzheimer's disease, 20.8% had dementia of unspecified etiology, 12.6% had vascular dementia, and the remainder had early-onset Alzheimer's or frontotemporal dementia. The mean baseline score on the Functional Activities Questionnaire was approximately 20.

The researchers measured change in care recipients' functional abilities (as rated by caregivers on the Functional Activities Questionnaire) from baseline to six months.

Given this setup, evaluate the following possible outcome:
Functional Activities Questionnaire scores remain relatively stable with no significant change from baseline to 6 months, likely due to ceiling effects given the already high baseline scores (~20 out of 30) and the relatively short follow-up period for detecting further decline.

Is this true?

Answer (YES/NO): YES